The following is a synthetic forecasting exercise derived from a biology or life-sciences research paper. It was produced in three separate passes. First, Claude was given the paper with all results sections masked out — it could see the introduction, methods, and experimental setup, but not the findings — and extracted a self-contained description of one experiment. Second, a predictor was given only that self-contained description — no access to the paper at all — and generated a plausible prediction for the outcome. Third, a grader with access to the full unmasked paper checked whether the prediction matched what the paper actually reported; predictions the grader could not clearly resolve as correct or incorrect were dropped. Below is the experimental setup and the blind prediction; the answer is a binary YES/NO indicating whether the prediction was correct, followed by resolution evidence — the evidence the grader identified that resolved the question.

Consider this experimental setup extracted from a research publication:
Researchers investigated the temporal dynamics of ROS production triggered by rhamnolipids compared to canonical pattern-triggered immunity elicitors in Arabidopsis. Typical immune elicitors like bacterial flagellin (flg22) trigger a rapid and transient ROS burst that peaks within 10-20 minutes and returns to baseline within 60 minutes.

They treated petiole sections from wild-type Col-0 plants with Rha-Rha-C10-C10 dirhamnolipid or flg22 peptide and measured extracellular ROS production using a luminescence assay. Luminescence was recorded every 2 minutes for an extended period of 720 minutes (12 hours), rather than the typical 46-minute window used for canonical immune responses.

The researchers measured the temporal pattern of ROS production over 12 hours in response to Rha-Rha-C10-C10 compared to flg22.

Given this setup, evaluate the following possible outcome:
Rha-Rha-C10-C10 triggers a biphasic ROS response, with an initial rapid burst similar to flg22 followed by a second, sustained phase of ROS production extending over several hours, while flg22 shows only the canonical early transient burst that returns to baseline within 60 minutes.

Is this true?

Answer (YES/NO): NO